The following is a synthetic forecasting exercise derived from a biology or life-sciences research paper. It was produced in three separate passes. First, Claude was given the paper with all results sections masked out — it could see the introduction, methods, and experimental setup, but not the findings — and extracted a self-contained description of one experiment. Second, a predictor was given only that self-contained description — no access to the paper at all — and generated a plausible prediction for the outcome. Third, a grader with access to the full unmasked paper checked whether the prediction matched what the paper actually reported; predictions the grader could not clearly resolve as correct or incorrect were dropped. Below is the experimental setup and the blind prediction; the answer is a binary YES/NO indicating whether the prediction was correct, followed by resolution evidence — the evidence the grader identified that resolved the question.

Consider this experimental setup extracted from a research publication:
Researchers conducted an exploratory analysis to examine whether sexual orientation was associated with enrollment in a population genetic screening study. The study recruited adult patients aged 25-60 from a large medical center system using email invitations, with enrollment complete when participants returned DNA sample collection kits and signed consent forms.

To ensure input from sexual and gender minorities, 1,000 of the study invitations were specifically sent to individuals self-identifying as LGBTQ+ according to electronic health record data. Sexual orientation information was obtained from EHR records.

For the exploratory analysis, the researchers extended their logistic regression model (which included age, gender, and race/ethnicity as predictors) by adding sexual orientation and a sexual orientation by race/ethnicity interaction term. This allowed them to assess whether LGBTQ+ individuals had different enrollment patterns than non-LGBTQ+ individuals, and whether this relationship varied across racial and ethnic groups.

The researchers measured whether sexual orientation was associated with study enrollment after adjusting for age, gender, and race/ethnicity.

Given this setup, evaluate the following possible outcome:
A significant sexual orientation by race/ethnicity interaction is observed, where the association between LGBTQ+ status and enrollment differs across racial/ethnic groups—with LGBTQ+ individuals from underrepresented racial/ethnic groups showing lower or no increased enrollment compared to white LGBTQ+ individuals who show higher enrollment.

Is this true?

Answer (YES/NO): NO